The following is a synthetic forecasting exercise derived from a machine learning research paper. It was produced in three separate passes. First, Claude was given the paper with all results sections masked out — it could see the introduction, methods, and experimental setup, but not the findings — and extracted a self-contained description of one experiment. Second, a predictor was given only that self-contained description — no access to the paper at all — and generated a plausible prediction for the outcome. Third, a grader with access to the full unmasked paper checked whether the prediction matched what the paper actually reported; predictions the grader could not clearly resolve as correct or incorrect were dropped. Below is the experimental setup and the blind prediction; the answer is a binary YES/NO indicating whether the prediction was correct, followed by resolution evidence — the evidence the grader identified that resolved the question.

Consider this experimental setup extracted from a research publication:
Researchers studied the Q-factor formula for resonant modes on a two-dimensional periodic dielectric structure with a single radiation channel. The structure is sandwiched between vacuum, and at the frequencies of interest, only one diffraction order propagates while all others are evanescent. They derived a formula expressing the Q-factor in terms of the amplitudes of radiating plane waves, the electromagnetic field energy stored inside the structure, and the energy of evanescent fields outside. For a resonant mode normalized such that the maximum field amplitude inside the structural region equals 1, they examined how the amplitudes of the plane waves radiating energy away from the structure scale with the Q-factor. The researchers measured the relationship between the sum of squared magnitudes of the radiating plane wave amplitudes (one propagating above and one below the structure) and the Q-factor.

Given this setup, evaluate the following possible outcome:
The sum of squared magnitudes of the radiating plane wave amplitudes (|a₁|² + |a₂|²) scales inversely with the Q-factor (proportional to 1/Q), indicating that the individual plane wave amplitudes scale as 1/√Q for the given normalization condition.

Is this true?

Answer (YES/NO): YES